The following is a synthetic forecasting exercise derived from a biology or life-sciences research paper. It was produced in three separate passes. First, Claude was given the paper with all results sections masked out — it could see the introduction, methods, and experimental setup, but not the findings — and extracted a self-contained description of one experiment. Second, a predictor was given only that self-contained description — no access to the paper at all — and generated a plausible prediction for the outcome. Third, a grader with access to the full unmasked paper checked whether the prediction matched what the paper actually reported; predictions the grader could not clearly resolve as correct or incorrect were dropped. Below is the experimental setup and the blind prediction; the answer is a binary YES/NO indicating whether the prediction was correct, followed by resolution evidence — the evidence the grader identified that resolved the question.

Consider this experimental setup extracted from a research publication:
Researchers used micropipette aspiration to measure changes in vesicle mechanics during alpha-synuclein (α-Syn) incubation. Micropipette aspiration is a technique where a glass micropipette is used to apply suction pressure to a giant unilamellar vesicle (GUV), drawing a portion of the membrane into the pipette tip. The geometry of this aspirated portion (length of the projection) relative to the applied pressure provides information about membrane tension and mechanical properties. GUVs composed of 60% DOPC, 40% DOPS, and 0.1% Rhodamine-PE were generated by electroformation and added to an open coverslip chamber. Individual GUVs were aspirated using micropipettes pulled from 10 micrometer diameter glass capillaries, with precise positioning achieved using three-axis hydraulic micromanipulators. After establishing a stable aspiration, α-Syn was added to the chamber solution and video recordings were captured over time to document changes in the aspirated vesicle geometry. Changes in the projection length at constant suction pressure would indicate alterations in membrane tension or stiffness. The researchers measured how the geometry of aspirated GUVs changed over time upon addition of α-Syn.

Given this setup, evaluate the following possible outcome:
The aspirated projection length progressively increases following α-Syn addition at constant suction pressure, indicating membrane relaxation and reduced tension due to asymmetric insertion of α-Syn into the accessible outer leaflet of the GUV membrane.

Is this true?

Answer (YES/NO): NO